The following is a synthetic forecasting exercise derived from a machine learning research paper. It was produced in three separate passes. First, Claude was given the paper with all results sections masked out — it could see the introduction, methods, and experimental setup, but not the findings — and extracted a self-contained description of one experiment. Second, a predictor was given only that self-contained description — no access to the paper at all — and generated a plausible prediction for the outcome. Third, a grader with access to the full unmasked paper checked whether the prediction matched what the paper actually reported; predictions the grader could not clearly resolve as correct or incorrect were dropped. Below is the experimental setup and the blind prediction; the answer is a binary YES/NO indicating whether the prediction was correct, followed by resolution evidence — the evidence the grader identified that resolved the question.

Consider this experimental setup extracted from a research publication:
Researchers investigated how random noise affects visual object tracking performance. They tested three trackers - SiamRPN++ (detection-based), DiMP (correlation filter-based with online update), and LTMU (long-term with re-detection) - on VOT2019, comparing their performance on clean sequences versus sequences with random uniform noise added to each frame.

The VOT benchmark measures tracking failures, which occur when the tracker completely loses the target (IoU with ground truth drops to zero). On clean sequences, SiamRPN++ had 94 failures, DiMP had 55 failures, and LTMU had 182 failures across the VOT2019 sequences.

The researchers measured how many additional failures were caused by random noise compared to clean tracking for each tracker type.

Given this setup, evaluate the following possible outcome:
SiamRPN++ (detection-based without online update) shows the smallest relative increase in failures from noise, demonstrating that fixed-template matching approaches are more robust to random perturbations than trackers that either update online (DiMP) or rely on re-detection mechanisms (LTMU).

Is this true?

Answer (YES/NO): NO